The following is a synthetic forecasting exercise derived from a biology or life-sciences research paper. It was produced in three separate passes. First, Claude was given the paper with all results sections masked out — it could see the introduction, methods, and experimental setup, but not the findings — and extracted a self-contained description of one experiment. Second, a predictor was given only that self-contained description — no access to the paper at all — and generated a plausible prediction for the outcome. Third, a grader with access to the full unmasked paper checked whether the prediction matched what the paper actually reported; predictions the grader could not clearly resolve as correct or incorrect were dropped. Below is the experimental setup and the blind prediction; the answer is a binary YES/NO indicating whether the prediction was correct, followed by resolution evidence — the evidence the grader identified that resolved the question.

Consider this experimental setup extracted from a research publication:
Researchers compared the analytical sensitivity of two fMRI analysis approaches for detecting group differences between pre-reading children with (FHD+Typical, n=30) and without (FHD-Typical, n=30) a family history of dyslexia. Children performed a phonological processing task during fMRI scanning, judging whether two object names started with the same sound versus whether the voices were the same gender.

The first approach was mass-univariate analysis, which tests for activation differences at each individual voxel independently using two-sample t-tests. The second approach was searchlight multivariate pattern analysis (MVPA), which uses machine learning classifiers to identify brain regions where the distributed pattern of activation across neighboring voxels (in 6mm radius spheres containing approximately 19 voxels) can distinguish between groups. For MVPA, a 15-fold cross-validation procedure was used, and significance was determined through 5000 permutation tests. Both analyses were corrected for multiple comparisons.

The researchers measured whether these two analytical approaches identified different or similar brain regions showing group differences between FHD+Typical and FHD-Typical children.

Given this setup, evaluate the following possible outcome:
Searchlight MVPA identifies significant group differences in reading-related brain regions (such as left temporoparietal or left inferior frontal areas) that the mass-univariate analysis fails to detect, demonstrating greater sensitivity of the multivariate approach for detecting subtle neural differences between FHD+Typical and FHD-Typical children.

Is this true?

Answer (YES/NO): YES